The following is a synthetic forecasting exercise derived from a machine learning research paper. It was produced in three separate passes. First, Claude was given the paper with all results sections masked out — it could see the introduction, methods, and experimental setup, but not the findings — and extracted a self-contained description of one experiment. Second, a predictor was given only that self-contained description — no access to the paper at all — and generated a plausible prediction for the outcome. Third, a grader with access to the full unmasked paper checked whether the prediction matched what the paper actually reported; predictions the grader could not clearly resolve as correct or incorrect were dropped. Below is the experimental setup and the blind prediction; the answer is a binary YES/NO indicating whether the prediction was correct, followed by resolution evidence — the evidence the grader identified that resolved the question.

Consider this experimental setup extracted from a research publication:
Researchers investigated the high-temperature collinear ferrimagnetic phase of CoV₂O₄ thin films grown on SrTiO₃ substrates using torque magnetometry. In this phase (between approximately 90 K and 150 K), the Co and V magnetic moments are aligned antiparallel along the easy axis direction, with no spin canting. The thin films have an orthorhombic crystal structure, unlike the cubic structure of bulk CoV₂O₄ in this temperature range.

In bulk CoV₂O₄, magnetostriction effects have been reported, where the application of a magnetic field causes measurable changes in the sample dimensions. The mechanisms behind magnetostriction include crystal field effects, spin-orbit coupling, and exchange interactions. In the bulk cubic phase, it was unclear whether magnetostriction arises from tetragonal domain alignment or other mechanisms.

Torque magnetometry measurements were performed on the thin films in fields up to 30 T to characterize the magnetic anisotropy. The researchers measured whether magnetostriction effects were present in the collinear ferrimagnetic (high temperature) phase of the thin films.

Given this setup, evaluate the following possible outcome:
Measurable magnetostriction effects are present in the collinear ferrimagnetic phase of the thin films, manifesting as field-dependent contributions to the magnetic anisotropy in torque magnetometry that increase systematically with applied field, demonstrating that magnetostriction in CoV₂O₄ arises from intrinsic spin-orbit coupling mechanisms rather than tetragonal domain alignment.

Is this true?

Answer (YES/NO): NO